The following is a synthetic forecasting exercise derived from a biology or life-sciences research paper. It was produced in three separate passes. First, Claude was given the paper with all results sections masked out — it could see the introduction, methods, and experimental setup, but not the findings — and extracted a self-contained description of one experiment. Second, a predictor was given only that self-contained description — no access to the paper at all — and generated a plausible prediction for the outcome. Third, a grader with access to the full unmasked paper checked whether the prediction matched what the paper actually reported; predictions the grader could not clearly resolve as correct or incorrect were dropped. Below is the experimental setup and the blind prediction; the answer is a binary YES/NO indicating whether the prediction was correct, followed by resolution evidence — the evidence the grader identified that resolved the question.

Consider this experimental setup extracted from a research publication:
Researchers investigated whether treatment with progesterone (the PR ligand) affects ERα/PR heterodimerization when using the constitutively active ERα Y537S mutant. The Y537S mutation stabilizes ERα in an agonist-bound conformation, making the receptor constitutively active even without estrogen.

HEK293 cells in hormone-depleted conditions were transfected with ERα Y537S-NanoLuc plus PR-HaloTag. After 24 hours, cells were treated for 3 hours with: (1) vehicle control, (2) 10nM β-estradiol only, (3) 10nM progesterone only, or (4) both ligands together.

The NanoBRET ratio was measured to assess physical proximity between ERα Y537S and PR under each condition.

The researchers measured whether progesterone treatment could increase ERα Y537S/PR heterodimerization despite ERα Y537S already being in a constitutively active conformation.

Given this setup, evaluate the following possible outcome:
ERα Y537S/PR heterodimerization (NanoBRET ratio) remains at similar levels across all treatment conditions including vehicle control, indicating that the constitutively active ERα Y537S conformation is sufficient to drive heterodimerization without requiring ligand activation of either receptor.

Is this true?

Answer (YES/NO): NO